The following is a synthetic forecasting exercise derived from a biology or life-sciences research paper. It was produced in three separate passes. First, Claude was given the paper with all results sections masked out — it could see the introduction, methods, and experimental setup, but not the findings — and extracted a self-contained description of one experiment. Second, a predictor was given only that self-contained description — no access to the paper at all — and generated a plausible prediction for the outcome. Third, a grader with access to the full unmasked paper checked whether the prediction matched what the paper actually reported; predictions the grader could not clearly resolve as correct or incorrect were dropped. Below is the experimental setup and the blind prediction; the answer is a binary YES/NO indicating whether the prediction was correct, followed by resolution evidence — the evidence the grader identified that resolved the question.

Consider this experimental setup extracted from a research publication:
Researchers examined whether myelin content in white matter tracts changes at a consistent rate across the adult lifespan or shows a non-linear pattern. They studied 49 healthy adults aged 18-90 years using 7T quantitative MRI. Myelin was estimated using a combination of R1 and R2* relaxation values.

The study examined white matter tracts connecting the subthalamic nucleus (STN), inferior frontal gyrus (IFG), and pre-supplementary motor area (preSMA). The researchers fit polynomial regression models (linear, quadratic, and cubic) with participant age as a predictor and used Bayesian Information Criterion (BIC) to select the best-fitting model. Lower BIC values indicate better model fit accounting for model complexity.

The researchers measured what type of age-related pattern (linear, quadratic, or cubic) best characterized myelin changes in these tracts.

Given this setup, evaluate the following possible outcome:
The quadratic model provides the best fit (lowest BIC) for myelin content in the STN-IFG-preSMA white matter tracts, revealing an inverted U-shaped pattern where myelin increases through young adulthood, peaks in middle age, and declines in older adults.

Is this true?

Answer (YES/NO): NO